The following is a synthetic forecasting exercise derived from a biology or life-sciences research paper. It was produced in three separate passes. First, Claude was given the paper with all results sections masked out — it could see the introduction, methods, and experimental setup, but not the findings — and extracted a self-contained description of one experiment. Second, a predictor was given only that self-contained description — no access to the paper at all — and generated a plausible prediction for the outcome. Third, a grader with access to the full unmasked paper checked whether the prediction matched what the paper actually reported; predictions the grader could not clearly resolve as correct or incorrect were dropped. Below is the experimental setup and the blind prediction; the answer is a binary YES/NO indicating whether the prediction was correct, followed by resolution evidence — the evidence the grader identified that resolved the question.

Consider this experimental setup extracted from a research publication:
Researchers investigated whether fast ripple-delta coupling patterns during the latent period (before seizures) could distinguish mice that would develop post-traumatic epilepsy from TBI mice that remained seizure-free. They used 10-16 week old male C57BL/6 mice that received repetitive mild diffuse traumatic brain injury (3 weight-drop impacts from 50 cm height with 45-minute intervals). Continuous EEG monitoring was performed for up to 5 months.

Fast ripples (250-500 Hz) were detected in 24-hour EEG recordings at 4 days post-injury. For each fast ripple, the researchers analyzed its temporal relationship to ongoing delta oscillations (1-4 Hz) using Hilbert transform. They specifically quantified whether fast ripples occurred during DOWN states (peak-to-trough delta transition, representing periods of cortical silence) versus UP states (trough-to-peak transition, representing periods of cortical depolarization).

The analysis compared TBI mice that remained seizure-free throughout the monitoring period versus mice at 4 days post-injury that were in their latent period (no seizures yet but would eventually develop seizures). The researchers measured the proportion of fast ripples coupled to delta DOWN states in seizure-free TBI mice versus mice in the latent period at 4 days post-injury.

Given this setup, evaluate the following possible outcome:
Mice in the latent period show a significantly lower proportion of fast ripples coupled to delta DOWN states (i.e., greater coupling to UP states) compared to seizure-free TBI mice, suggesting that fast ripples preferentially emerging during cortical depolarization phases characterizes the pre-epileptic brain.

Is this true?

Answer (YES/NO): NO